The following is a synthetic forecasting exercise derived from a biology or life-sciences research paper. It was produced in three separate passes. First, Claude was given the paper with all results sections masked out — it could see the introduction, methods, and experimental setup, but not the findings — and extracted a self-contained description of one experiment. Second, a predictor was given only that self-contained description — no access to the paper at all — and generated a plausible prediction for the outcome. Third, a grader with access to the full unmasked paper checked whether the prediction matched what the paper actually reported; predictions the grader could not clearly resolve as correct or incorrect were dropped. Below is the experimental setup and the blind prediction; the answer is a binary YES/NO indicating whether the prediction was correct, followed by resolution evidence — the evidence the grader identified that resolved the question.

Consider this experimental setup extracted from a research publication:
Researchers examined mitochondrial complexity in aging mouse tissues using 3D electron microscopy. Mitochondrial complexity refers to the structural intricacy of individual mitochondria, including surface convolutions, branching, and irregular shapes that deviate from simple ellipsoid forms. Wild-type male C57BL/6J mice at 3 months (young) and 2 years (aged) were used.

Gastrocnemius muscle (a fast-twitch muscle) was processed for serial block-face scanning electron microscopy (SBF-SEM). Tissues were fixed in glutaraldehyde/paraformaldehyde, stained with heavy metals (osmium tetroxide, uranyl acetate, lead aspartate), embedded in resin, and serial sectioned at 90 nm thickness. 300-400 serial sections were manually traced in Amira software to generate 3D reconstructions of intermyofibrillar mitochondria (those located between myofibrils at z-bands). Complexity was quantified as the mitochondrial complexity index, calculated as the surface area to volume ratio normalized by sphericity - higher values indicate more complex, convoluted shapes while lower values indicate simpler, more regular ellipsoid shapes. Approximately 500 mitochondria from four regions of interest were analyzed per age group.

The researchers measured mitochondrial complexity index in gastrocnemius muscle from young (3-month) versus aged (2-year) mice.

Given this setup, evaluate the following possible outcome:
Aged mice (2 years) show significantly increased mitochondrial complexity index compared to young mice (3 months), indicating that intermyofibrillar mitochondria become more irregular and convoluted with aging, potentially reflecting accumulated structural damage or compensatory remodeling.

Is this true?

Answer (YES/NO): NO